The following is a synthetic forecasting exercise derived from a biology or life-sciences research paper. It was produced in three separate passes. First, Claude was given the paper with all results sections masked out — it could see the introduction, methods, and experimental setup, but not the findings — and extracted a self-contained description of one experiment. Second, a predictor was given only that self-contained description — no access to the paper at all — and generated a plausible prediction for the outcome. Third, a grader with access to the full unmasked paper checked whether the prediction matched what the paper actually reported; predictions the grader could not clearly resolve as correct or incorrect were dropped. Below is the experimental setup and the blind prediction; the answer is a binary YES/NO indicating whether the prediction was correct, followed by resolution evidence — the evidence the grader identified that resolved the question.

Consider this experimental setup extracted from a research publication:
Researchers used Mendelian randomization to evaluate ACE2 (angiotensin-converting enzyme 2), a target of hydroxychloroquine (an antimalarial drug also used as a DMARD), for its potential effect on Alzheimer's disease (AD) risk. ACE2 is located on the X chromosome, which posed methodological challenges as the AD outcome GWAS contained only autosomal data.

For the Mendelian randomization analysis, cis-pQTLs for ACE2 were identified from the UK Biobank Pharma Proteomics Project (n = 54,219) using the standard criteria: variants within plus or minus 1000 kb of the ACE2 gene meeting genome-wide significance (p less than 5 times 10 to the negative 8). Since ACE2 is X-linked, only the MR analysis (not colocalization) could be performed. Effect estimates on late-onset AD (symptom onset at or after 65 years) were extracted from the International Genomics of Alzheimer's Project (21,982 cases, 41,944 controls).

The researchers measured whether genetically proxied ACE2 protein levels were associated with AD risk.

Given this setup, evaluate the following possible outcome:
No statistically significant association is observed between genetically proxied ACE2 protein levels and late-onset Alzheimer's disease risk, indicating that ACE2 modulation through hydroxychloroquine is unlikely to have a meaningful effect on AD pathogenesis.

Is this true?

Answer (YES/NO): YES